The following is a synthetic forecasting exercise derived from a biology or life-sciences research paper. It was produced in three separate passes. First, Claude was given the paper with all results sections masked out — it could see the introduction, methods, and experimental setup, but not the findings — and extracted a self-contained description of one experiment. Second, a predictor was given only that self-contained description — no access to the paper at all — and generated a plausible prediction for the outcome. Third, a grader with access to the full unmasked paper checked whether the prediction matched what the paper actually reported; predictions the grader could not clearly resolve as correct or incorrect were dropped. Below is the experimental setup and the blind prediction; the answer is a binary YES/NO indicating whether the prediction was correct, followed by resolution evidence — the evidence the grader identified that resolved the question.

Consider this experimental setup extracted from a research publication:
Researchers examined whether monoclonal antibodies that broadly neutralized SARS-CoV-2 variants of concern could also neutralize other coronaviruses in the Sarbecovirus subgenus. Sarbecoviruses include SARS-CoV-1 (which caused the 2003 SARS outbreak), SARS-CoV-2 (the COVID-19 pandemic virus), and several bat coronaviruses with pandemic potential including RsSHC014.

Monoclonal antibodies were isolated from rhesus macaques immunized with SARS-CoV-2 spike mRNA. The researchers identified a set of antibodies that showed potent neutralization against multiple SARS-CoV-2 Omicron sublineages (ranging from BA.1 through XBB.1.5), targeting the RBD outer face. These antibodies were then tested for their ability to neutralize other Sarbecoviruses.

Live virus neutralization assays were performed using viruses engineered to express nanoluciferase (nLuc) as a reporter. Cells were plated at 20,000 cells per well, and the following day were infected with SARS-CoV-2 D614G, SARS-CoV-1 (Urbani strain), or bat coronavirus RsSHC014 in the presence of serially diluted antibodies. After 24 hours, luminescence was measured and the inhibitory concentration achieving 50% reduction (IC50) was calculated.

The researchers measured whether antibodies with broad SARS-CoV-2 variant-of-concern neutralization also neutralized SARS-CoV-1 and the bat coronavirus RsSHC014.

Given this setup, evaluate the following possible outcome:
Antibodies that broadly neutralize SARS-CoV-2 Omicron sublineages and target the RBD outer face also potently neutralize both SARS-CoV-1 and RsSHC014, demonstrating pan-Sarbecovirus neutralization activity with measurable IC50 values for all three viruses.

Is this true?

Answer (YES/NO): NO